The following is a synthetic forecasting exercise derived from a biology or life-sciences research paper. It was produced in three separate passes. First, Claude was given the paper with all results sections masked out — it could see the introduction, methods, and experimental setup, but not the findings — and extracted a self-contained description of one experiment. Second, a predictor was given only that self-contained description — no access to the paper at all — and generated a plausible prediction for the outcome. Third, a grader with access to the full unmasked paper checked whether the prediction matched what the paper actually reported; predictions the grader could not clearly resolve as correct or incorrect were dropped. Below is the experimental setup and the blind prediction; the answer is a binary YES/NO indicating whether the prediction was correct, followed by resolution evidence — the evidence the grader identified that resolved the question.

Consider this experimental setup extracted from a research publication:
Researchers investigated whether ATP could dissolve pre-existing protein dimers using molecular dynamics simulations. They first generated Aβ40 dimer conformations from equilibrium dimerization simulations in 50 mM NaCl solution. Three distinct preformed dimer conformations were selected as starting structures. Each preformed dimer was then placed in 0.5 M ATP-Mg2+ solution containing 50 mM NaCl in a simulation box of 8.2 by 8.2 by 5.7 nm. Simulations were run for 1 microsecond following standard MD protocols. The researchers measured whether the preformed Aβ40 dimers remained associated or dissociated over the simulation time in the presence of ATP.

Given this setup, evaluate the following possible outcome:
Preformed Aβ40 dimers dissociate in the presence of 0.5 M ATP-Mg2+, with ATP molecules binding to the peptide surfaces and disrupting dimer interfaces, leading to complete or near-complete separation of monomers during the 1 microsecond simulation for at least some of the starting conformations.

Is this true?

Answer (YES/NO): YES